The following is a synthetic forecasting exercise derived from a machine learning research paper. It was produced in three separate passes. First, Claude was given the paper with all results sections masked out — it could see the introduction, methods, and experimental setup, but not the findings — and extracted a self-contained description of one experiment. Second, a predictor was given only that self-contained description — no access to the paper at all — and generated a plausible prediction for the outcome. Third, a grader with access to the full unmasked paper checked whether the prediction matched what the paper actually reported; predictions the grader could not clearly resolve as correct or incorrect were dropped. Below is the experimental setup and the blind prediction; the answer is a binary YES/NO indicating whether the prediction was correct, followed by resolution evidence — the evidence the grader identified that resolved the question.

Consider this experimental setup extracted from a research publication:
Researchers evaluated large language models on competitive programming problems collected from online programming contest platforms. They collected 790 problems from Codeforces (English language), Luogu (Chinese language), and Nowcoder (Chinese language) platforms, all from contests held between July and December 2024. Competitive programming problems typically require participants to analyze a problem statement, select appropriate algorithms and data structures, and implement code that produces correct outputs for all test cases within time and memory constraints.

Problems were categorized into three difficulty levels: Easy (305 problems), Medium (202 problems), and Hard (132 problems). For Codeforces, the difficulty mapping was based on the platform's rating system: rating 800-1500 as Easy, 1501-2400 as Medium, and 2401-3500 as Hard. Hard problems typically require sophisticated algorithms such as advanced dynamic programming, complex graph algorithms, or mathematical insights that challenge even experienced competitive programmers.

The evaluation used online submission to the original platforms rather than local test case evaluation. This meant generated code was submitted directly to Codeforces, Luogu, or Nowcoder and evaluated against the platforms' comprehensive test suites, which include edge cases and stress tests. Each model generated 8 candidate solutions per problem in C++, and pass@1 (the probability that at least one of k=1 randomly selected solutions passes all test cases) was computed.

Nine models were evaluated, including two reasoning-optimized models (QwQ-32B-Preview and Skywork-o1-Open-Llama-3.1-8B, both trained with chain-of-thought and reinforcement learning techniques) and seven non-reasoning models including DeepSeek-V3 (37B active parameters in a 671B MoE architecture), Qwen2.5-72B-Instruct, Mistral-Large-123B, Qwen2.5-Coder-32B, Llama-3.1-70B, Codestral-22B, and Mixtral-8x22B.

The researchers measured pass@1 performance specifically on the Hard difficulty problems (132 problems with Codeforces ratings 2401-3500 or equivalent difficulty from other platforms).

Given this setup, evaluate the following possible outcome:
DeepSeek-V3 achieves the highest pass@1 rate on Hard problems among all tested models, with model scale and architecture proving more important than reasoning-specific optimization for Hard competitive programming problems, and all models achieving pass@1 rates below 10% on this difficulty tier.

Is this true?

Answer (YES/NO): NO